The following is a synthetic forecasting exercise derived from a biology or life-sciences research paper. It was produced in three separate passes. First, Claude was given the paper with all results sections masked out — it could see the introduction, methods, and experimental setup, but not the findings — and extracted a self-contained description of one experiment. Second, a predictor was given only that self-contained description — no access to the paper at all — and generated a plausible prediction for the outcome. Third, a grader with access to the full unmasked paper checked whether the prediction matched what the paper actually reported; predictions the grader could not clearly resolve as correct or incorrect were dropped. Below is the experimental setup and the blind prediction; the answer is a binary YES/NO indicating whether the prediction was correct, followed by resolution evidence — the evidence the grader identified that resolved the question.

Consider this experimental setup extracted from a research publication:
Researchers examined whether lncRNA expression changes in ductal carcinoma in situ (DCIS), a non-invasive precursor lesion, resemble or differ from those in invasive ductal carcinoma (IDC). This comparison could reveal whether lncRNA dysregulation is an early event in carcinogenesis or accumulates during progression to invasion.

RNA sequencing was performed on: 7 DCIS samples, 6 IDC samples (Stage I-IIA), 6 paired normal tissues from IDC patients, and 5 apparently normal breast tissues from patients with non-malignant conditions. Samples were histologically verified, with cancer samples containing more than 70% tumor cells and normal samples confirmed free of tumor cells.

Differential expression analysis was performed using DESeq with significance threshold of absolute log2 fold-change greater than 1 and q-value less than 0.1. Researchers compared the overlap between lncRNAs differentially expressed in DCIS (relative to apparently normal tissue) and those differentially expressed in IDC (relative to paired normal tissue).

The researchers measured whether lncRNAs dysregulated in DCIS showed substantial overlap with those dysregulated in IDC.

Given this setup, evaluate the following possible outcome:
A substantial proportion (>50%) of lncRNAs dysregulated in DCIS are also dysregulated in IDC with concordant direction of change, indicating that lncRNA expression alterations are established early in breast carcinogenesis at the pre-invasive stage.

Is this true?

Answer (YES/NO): NO